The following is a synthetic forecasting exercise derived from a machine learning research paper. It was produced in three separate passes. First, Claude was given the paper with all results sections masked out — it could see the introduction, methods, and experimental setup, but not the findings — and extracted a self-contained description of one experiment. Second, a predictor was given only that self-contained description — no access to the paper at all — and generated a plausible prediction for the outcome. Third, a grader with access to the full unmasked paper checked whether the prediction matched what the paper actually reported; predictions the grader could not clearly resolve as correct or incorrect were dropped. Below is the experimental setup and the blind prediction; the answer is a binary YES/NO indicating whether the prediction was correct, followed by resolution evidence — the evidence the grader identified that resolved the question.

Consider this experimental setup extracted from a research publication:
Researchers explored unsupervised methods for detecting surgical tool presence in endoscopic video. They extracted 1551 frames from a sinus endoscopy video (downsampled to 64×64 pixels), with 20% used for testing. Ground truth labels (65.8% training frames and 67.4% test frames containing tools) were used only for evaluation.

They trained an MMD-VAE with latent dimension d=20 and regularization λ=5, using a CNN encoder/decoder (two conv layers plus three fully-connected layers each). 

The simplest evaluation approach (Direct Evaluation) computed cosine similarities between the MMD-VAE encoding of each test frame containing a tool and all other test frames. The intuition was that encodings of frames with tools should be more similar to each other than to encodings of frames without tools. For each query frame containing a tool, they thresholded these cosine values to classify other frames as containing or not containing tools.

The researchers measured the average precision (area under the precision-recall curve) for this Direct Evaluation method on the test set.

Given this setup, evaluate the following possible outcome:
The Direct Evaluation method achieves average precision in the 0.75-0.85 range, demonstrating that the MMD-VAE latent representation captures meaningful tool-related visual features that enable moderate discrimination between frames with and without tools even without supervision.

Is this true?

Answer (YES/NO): NO